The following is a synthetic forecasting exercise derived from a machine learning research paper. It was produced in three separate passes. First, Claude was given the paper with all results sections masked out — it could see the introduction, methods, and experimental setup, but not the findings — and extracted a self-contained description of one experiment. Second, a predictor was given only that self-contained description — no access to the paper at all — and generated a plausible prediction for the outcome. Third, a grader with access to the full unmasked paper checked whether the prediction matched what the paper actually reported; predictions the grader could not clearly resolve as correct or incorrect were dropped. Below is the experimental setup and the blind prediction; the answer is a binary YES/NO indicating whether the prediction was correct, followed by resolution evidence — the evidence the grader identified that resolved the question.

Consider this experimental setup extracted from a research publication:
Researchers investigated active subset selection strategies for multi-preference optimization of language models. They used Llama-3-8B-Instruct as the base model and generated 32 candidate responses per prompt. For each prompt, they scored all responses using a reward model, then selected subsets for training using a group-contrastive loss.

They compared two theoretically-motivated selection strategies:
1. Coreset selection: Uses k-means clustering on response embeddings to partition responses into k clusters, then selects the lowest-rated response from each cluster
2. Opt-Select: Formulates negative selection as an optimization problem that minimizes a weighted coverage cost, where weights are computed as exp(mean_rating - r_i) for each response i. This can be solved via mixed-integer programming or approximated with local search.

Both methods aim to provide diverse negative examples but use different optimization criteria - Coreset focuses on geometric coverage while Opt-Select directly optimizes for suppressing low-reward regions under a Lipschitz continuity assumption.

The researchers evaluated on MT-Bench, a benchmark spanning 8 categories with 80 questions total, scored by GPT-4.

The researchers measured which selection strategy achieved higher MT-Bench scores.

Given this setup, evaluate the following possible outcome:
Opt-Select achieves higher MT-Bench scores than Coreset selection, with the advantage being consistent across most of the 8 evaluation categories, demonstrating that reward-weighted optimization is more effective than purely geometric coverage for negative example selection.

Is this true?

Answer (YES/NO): NO